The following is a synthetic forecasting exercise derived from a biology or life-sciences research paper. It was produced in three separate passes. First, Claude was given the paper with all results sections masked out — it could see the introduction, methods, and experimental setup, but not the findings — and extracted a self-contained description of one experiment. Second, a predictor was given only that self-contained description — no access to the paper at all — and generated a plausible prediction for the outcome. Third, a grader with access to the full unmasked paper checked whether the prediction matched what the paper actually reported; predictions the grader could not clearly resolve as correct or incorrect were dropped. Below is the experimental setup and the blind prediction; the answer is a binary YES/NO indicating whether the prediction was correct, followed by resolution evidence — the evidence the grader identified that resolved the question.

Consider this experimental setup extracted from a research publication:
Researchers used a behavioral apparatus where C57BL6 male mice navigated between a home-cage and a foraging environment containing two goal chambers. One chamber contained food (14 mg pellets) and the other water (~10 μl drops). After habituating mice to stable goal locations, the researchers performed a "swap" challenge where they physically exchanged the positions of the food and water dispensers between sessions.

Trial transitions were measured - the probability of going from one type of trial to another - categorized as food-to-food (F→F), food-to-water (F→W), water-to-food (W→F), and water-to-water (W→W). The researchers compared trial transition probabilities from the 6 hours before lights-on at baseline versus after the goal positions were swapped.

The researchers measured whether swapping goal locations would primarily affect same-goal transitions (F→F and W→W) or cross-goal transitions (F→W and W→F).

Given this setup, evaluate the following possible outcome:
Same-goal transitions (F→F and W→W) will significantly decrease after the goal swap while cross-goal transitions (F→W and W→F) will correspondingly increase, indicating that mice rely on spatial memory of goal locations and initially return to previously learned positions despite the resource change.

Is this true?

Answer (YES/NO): NO